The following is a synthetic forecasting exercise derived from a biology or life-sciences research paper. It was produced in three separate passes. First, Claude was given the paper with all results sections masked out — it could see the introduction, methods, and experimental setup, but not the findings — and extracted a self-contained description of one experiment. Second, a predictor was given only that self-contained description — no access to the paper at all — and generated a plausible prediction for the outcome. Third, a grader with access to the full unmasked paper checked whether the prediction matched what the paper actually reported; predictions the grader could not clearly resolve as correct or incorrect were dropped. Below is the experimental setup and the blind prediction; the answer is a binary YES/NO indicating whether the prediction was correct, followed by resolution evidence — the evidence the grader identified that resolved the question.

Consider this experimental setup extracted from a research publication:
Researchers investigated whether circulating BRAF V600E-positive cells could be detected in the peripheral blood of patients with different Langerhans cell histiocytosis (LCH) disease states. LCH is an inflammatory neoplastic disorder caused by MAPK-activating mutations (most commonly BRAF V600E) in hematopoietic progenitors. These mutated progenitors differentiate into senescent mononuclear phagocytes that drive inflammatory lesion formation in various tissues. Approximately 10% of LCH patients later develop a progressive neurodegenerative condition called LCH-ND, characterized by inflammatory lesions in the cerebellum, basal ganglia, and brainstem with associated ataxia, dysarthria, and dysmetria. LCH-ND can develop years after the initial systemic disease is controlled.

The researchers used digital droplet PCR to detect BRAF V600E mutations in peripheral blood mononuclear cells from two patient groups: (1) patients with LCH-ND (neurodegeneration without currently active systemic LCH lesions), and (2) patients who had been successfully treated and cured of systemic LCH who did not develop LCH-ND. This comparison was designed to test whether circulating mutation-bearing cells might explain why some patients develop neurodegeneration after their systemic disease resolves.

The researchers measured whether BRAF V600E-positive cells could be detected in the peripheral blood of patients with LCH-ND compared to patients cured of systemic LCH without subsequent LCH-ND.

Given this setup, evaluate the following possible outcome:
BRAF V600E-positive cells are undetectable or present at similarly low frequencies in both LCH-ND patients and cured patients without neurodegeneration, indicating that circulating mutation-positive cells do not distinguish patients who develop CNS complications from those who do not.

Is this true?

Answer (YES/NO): NO